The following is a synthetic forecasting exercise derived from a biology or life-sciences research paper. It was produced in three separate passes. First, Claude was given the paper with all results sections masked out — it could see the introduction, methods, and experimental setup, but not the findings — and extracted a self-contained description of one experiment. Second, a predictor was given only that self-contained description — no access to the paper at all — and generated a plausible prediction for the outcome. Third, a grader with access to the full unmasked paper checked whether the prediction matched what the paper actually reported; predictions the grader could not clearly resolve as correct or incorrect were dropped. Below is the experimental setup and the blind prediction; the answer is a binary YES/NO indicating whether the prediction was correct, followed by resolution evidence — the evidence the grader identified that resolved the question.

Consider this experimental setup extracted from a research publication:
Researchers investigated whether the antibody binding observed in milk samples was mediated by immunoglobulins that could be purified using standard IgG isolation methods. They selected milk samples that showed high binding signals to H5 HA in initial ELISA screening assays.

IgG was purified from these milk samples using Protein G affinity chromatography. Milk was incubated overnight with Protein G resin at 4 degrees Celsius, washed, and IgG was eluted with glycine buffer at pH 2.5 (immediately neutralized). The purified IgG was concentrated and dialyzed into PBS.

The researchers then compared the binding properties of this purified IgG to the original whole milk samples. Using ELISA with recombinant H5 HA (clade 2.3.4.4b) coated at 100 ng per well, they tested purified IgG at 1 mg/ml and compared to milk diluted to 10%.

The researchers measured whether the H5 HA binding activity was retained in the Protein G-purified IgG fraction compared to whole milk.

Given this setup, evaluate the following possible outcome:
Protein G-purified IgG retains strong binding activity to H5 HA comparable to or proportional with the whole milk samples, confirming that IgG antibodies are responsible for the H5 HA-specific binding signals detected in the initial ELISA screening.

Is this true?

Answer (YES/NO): YES